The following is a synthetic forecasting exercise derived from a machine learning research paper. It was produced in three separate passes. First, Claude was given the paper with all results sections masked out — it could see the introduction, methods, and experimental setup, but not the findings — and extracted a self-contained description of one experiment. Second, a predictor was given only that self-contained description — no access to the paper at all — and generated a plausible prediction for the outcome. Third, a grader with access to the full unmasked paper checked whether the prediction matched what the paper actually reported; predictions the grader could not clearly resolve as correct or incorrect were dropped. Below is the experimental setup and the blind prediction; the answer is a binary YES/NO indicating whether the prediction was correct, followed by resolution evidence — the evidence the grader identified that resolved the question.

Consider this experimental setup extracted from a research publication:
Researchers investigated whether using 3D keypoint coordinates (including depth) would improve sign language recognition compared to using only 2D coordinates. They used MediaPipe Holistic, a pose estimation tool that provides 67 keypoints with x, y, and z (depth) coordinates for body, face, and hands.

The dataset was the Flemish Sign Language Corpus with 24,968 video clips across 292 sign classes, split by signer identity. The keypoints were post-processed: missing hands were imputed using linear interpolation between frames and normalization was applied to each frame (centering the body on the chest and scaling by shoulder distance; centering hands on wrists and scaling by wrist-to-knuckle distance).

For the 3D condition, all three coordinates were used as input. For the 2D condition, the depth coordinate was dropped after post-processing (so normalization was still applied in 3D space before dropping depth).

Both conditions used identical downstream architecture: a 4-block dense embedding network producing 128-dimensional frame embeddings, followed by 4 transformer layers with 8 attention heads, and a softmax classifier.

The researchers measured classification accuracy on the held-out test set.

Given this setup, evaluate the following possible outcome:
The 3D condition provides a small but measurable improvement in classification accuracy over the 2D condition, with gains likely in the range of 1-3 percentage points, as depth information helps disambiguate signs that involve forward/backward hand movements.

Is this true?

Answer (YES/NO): NO